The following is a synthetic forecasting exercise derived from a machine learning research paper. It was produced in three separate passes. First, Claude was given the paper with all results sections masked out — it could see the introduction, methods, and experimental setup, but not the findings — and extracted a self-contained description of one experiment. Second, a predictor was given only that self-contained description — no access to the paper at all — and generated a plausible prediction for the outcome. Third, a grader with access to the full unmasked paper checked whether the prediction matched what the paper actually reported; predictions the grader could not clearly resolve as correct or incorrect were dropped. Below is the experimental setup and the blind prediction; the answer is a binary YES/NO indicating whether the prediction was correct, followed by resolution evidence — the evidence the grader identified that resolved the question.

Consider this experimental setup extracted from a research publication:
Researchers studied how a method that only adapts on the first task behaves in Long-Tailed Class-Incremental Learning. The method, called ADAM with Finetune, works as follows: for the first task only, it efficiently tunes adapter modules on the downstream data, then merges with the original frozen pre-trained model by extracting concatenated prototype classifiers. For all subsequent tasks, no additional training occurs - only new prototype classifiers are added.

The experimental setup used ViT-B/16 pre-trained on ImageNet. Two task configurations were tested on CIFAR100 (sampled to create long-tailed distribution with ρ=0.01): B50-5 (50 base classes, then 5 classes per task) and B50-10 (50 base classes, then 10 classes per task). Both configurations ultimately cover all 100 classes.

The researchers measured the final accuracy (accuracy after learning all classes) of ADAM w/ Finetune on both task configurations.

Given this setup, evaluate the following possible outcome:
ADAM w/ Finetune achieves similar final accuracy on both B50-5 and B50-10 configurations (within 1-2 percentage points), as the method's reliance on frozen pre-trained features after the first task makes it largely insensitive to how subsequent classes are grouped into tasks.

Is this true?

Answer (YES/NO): YES